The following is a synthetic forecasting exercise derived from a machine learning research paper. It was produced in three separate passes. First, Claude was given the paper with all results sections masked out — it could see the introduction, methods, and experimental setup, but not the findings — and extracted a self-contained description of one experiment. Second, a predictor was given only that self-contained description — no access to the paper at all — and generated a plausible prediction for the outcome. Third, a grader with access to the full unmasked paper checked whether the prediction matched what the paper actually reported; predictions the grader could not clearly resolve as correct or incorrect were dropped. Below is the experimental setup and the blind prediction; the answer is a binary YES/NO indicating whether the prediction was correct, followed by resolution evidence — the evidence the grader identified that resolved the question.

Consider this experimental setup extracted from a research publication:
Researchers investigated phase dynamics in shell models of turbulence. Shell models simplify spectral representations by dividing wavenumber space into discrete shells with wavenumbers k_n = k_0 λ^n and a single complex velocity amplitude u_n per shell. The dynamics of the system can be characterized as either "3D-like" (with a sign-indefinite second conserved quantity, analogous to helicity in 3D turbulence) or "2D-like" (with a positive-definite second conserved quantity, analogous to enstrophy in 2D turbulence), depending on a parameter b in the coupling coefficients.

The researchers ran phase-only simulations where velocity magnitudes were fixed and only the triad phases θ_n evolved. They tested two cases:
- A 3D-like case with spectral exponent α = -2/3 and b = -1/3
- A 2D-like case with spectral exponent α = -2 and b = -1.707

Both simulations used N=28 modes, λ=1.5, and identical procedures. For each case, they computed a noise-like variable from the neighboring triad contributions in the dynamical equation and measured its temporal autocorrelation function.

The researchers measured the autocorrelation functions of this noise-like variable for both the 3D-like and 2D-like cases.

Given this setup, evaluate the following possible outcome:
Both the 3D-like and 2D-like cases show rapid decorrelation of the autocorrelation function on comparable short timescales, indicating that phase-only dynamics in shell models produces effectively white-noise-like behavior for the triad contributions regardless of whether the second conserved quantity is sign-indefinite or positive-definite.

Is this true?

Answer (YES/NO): NO